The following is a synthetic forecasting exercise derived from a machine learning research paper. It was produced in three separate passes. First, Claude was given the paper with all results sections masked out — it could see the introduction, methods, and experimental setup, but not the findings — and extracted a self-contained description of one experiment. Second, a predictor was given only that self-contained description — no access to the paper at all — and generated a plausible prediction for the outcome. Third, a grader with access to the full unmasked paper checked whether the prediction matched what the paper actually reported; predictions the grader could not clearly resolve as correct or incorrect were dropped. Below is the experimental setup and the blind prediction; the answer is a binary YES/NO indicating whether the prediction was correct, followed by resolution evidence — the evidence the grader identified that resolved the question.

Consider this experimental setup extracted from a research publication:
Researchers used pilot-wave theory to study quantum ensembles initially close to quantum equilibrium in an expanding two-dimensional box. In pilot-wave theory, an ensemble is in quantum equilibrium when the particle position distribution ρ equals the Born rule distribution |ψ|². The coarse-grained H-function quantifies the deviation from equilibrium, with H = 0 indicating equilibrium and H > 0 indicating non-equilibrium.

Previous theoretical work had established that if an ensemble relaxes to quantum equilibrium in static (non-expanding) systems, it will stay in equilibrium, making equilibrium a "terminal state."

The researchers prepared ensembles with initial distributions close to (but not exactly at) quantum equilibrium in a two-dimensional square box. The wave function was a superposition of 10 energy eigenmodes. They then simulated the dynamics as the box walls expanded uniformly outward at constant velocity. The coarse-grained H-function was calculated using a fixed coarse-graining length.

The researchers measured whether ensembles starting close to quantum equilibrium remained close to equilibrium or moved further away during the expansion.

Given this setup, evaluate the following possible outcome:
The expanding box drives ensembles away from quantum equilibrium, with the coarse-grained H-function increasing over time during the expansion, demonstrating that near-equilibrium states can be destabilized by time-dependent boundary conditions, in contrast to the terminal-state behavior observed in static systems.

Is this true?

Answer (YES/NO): YES